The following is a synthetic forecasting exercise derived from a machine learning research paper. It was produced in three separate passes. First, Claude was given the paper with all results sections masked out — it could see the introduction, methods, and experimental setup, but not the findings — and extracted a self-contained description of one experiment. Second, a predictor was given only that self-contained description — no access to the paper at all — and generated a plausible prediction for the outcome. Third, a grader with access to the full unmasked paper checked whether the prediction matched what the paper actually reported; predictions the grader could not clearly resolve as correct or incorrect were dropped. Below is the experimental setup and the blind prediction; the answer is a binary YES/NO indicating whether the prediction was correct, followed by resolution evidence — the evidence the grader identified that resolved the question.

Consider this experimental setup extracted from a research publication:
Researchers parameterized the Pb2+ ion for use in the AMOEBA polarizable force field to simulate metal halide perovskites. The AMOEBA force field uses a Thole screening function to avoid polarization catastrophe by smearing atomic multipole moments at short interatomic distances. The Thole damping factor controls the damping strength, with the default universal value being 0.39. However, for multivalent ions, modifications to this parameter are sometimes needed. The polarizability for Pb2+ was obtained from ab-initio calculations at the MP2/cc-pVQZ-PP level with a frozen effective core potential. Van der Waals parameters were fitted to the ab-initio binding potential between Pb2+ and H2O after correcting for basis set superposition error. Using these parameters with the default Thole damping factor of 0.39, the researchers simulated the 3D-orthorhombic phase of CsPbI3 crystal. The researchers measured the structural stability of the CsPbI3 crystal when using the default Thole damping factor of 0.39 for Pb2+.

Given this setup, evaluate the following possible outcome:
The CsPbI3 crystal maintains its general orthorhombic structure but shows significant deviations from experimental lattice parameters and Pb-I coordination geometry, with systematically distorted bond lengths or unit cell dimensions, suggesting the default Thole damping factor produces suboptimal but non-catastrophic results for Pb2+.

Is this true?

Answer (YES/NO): NO